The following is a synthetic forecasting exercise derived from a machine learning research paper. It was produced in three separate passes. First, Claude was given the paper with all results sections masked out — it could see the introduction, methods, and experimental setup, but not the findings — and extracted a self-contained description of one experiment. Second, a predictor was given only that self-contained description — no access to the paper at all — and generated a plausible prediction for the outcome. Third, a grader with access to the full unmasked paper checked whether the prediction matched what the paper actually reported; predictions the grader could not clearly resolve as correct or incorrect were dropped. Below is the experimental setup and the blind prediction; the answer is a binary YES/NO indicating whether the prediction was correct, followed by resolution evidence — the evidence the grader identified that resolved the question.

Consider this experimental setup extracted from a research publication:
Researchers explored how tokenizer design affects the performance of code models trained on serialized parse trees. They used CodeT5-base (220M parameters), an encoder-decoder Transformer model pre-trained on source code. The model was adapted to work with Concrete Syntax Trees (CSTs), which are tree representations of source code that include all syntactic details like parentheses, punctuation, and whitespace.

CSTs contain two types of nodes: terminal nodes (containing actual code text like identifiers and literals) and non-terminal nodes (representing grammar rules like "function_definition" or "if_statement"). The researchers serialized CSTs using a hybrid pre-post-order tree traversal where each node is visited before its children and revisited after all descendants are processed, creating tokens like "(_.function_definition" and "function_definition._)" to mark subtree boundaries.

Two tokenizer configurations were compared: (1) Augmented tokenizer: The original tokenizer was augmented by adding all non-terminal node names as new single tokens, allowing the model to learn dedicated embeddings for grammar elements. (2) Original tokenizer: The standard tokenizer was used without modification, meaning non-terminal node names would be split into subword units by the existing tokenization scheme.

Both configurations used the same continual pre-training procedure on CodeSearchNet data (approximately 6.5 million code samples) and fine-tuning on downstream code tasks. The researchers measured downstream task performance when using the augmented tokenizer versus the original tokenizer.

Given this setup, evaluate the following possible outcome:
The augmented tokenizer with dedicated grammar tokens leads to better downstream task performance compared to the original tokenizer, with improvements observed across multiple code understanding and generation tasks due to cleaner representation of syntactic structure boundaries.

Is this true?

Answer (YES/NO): YES